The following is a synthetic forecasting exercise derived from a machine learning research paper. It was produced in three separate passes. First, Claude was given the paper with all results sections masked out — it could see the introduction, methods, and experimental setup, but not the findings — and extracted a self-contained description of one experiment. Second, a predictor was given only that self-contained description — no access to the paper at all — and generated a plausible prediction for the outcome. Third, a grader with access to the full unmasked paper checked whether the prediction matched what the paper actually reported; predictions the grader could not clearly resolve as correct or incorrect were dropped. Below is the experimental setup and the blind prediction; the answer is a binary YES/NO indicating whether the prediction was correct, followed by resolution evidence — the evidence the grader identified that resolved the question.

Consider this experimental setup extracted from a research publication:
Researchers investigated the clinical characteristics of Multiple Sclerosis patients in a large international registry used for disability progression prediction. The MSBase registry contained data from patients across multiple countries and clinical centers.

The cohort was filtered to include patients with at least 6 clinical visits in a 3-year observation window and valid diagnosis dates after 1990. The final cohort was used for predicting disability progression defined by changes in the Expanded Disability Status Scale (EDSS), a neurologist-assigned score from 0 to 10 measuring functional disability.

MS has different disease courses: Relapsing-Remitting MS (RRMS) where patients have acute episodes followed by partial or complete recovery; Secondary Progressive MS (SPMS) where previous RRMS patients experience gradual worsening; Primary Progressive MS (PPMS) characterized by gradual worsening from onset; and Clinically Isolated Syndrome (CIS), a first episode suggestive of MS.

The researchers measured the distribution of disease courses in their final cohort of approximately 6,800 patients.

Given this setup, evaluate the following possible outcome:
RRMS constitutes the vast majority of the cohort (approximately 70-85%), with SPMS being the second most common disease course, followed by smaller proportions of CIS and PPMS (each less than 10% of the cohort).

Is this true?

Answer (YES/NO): NO